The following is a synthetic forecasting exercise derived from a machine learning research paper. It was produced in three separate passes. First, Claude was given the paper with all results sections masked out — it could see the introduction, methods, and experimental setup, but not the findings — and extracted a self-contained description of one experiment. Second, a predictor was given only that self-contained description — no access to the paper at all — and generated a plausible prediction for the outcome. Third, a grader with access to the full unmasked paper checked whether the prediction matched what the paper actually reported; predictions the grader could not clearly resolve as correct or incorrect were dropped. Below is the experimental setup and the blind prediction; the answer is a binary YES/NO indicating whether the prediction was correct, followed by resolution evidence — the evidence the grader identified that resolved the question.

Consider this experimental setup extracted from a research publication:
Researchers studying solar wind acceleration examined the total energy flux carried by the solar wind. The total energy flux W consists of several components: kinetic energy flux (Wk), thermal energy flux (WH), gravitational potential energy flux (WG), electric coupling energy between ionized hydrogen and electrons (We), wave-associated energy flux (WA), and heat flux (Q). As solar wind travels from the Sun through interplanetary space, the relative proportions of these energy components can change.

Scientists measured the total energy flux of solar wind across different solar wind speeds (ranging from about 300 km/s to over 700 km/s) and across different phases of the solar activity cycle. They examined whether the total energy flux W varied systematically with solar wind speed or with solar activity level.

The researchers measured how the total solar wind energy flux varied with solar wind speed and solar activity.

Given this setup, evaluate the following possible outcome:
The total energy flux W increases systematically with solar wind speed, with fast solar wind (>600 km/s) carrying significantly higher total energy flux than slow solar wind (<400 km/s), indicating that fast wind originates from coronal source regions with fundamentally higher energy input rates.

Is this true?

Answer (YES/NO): NO